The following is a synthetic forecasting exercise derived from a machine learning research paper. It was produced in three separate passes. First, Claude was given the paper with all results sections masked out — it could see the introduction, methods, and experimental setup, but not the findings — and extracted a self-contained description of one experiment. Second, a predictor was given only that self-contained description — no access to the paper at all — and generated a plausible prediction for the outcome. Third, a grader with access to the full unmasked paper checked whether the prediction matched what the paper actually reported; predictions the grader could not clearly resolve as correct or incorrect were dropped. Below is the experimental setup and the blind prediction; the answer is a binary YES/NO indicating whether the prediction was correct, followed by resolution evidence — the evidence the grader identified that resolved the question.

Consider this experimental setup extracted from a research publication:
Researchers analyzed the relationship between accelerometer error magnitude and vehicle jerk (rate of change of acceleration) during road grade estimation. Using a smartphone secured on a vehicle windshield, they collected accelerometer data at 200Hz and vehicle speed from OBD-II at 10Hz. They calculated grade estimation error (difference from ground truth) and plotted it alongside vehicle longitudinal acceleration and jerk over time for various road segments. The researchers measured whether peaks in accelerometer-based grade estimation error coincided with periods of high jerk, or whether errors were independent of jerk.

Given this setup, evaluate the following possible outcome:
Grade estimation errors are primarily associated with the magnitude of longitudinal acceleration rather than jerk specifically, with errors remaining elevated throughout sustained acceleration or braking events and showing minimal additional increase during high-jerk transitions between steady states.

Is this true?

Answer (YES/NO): NO